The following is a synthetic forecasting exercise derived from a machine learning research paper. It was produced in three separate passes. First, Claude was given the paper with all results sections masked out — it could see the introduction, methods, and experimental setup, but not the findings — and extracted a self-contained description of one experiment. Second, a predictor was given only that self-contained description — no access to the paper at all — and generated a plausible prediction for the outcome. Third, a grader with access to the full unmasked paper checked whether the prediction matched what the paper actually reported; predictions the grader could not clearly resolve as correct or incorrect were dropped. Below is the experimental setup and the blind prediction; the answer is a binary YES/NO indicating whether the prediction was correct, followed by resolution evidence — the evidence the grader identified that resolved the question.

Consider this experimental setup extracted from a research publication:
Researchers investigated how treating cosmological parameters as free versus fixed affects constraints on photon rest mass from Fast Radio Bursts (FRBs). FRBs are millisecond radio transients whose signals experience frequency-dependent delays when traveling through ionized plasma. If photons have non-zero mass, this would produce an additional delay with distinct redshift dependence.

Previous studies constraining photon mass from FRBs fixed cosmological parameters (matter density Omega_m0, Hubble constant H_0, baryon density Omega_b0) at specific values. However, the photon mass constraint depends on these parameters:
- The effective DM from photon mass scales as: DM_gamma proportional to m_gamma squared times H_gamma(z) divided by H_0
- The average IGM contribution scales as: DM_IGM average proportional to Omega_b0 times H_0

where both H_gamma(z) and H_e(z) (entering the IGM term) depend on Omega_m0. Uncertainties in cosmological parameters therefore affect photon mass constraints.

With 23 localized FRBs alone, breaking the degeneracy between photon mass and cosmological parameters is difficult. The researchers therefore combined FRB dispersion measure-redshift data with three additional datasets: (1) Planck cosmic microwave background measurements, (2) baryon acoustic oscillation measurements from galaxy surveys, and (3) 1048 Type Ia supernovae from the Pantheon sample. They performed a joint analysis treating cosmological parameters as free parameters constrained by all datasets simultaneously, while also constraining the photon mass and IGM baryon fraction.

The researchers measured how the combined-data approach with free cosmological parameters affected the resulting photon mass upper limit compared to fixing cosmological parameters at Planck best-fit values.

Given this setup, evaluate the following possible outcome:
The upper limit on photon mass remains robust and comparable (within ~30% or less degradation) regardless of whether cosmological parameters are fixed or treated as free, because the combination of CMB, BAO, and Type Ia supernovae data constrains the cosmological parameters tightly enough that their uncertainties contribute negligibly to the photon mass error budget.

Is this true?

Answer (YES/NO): YES